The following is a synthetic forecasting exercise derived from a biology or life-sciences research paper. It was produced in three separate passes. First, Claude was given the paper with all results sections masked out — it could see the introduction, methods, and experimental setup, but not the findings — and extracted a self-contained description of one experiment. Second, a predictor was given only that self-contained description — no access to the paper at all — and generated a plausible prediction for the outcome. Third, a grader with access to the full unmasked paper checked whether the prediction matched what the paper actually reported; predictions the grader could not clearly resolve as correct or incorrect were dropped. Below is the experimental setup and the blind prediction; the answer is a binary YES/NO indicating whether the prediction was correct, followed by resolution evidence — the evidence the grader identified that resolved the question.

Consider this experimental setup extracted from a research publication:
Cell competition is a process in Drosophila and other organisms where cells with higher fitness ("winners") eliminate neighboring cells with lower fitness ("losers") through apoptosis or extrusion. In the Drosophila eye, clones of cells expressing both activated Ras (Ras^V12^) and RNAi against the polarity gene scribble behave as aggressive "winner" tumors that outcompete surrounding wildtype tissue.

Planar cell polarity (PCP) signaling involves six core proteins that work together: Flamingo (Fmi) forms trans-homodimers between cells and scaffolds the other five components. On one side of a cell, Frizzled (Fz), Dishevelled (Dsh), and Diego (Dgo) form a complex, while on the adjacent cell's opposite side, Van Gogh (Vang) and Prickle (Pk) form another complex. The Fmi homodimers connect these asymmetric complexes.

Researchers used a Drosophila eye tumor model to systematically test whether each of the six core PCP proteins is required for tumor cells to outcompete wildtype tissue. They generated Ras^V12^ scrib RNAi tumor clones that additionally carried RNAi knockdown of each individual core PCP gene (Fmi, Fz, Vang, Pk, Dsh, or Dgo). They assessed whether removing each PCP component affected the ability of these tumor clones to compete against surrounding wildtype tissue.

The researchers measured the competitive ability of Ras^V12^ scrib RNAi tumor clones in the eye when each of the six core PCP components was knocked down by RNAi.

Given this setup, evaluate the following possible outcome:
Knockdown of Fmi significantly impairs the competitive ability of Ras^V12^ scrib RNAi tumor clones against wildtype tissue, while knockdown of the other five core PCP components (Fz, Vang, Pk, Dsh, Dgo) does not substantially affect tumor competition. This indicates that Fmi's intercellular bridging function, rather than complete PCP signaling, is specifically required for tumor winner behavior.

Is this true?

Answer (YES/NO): NO